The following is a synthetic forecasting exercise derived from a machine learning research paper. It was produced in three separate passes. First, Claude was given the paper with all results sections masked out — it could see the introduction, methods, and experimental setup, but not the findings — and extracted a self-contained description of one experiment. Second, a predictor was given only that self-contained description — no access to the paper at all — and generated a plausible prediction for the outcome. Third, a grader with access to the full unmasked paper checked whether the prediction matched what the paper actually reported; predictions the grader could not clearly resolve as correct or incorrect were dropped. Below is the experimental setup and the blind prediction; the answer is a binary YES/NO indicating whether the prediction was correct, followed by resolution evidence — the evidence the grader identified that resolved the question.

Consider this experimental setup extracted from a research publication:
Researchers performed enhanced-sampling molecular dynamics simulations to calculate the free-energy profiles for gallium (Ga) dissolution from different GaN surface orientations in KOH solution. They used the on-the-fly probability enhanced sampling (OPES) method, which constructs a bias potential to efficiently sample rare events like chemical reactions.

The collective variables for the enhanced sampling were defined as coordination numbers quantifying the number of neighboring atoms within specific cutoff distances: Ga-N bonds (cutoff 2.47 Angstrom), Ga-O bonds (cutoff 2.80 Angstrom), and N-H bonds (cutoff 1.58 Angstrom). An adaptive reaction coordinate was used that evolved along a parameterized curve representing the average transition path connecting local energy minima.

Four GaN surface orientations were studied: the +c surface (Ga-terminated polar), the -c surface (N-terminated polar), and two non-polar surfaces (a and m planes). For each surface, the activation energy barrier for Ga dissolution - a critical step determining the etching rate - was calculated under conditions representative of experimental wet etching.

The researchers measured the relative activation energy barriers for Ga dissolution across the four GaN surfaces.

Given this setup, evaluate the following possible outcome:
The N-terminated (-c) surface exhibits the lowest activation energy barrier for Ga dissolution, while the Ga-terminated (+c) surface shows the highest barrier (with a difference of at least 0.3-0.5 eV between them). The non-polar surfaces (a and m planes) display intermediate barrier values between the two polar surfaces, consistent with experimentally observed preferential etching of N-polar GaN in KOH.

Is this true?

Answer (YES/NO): NO